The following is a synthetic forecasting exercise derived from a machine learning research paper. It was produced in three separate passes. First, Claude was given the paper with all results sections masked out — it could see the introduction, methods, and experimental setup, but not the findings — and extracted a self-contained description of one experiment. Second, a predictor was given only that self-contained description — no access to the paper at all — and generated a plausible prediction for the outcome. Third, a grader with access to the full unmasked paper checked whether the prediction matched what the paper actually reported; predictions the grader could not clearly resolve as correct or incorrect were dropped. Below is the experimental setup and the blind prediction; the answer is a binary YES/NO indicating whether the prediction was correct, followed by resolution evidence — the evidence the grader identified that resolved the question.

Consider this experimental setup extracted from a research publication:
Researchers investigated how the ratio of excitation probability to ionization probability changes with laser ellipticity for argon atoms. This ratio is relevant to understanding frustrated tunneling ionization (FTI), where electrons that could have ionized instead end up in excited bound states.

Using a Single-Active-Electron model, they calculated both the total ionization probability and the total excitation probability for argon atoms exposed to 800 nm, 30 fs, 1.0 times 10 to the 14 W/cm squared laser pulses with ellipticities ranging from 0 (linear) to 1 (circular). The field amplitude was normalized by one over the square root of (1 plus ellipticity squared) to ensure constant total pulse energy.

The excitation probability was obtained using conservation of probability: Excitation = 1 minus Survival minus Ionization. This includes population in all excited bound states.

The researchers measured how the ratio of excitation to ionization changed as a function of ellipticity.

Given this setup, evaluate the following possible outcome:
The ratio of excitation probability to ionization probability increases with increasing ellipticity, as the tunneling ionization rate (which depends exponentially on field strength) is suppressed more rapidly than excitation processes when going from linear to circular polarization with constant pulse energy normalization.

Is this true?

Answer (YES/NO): NO